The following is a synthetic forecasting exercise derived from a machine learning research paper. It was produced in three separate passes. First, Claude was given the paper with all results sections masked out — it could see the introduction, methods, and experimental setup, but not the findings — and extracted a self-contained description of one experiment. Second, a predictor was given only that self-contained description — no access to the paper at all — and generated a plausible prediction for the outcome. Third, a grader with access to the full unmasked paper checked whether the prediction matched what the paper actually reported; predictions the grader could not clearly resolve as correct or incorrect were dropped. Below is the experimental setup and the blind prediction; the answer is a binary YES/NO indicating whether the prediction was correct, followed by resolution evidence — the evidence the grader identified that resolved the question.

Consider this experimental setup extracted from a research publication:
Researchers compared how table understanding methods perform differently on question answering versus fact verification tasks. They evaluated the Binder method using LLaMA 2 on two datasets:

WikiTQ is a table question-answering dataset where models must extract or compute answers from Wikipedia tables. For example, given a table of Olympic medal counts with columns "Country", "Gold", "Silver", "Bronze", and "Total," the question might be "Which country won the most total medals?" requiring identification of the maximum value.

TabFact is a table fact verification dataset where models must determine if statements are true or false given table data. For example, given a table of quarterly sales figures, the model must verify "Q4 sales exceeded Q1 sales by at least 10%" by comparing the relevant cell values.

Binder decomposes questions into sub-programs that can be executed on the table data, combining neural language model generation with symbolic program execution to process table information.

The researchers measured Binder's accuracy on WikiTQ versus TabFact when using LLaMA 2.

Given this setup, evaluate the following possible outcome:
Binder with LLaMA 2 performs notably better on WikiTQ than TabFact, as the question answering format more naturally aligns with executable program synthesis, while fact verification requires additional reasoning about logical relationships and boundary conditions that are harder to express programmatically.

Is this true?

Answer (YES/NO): NO